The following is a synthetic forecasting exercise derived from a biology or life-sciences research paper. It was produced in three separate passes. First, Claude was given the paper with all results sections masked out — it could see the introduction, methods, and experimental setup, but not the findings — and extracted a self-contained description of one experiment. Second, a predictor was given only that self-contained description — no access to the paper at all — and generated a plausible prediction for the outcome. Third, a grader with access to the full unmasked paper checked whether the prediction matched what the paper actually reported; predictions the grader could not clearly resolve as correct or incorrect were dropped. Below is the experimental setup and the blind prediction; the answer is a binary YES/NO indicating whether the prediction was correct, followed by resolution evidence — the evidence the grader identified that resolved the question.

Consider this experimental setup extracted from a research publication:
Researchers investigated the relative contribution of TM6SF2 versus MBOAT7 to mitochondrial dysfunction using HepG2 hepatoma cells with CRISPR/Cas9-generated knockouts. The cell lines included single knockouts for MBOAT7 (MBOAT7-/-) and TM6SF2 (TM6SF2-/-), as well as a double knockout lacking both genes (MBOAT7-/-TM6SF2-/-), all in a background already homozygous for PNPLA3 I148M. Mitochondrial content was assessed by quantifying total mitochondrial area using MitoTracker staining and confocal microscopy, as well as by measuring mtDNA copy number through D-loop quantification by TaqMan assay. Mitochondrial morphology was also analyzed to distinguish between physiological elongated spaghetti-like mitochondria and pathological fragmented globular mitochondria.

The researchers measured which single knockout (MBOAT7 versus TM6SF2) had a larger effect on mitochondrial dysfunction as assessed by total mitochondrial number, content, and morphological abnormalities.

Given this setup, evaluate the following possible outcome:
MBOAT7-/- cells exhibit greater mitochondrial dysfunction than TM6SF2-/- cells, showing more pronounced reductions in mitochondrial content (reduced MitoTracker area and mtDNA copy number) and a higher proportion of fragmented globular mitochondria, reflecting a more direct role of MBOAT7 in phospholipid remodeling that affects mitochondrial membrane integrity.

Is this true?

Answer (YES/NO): NO